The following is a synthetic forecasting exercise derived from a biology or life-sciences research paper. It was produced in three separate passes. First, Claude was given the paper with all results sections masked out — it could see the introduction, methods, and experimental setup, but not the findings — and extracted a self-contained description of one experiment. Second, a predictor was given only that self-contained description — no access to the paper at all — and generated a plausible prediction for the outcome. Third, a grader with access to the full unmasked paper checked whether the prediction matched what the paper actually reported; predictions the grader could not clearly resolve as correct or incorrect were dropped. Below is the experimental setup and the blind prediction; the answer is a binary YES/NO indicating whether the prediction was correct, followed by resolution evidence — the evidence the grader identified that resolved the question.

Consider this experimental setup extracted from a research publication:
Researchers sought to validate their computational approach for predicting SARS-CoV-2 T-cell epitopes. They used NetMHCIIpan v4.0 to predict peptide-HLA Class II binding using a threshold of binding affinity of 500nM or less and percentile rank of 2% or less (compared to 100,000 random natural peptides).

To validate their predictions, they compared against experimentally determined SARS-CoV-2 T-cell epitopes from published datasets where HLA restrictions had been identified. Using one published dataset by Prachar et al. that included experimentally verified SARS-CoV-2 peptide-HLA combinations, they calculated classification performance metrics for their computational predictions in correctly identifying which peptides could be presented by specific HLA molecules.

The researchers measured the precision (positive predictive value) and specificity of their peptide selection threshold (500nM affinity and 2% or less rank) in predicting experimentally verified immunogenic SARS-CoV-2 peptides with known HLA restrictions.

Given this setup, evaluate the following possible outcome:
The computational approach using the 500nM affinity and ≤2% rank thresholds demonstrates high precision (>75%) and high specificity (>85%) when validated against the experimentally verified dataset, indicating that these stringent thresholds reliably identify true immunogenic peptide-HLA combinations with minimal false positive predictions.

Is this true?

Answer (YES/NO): YES